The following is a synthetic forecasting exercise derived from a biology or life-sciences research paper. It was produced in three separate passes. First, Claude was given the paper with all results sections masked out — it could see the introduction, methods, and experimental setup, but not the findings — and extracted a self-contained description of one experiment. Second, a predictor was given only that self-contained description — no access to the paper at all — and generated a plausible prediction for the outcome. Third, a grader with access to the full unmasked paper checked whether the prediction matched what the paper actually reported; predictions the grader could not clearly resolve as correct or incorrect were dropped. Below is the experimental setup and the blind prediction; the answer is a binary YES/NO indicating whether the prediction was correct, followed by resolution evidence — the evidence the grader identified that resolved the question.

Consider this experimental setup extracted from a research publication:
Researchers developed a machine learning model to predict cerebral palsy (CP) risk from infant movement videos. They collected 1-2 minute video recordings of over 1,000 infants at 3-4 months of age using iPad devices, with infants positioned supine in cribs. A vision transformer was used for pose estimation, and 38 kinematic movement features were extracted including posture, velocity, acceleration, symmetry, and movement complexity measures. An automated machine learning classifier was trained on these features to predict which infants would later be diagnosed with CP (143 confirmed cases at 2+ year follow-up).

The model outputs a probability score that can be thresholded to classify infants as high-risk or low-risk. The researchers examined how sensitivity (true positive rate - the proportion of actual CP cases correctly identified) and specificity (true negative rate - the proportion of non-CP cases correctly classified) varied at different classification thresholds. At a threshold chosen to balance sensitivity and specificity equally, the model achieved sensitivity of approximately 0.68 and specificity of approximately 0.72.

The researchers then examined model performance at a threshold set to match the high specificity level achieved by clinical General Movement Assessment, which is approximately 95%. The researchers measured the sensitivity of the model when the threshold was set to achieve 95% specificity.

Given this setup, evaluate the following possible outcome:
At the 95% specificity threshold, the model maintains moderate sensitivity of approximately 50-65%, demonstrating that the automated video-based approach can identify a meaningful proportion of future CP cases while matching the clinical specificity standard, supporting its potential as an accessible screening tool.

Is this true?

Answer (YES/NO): NO